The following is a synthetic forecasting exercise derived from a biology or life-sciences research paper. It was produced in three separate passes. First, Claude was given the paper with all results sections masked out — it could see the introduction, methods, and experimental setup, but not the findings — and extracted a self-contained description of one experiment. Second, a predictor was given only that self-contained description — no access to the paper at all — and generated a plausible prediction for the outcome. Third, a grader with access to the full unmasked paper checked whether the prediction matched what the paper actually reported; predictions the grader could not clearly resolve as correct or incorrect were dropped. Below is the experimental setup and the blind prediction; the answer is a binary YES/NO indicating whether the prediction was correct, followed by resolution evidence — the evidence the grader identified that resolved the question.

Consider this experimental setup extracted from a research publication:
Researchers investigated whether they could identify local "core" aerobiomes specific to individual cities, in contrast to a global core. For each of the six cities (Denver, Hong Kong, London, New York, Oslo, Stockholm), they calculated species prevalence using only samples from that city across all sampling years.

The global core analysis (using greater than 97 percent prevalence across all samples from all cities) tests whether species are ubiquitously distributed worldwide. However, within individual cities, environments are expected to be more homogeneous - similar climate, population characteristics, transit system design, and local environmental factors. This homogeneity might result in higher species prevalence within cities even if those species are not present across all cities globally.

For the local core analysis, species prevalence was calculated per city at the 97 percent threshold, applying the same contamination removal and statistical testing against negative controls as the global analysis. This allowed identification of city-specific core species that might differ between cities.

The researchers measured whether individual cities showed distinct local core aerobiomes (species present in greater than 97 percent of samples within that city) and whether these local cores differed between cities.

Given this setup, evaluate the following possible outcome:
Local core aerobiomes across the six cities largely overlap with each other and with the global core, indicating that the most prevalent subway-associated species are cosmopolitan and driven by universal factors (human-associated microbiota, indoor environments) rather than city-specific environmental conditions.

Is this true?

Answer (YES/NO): NO